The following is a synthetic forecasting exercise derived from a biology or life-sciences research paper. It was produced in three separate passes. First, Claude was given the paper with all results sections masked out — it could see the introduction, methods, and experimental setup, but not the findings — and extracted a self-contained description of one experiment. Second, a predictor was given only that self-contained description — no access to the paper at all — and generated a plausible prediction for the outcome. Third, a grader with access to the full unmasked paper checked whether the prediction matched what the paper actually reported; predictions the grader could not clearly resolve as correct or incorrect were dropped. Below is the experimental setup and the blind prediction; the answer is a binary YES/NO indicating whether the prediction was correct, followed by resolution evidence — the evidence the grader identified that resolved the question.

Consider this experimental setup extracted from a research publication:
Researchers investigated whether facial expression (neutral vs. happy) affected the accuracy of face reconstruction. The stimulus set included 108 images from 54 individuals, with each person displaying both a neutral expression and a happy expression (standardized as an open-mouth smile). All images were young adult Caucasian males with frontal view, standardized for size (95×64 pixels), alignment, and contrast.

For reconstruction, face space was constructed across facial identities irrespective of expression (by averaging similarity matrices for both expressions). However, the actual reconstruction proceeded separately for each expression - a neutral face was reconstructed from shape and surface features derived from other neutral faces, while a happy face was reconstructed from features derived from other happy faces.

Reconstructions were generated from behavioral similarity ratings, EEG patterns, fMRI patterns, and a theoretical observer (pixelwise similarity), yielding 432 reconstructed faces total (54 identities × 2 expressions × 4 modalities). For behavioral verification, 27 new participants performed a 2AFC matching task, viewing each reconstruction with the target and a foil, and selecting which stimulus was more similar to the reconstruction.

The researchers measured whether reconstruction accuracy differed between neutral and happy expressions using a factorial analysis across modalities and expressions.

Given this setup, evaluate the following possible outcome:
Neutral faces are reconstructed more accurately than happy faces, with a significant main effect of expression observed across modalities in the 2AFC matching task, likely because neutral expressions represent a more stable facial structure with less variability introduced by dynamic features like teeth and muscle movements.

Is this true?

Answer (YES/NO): NO